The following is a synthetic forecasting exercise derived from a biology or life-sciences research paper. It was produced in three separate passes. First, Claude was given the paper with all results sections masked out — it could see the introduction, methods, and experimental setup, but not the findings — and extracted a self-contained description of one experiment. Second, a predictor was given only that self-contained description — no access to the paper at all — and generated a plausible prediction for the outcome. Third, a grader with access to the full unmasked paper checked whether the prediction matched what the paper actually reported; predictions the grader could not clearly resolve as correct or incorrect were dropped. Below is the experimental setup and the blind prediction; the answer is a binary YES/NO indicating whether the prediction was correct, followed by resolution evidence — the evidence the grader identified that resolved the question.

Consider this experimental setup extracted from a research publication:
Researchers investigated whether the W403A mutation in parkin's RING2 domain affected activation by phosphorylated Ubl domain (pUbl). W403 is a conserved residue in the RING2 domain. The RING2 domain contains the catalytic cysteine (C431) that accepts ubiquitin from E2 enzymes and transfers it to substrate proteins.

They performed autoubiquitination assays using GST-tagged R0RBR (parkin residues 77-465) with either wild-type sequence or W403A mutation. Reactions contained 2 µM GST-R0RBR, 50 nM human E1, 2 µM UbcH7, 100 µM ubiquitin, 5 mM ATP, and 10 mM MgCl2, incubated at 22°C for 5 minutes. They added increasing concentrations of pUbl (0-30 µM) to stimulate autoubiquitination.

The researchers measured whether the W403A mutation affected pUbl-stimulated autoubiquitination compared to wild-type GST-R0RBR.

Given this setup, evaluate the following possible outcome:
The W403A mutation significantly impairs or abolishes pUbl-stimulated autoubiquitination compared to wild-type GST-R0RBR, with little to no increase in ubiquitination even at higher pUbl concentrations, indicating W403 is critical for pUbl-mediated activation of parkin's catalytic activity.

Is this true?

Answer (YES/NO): NO